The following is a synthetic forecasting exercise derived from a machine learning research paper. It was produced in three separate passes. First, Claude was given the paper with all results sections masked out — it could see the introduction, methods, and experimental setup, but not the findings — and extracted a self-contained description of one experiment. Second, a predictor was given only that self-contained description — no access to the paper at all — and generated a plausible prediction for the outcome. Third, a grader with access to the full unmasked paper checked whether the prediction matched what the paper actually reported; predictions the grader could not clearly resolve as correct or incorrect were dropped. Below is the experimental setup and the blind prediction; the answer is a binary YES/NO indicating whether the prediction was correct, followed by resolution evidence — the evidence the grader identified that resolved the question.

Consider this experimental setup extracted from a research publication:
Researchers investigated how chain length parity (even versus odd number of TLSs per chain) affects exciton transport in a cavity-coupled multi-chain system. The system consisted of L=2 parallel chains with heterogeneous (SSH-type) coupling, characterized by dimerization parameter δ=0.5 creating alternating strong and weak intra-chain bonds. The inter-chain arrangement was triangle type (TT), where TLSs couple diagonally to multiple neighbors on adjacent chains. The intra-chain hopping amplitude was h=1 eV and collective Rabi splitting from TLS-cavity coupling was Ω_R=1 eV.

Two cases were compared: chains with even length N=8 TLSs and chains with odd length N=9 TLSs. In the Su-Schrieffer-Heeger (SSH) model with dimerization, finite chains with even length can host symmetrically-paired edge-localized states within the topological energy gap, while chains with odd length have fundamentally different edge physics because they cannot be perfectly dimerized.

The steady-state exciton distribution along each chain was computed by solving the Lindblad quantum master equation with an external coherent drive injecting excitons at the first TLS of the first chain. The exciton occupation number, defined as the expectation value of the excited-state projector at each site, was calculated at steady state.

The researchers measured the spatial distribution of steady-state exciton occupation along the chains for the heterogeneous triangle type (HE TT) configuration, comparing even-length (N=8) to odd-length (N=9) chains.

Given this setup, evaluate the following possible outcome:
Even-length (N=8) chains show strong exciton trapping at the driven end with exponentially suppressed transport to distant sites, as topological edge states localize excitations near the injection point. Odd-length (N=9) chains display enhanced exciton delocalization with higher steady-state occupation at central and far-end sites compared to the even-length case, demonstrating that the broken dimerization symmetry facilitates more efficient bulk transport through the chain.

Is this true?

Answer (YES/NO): NO